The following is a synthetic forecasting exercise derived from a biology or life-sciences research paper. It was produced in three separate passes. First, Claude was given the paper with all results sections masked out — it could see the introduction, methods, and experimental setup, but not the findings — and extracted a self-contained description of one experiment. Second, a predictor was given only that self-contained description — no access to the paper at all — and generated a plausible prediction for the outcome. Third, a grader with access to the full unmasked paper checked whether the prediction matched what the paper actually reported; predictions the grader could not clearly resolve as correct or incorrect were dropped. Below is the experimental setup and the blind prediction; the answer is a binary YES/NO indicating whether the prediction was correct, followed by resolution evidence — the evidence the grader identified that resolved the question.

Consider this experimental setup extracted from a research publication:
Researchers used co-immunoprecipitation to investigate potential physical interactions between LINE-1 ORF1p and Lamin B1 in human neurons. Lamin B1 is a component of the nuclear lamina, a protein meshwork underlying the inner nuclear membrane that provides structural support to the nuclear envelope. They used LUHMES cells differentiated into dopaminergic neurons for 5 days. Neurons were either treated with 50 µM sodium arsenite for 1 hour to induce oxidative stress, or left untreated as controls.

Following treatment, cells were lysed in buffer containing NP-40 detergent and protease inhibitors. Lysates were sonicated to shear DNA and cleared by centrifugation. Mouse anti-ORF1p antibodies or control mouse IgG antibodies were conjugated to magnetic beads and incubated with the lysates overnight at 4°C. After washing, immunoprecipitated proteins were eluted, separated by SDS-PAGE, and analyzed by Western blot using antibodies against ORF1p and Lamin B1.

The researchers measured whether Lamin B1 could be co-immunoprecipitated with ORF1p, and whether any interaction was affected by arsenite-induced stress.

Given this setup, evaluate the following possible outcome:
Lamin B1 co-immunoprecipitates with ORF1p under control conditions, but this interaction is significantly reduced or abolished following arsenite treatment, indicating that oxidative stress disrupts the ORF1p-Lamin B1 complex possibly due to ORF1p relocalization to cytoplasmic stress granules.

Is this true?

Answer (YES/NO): NO